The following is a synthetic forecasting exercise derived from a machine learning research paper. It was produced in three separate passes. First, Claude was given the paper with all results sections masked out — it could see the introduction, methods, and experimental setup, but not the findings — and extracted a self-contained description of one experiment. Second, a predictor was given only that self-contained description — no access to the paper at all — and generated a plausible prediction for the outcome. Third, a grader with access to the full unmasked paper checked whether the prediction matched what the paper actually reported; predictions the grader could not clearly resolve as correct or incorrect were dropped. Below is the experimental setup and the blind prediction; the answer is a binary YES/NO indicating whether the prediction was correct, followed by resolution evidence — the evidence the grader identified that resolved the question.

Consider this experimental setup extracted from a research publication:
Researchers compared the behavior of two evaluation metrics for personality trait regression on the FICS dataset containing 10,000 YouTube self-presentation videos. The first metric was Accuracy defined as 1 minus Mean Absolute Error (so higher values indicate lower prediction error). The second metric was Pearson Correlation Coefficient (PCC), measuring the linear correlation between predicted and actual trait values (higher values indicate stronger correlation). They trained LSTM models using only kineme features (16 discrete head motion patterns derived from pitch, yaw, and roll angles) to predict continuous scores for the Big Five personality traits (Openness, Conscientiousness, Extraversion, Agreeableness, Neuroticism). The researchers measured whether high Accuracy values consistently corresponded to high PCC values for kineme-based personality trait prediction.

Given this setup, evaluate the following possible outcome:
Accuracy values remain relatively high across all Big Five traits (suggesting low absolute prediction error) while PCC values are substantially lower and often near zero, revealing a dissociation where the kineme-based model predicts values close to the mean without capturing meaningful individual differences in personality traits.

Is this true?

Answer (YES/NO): YES